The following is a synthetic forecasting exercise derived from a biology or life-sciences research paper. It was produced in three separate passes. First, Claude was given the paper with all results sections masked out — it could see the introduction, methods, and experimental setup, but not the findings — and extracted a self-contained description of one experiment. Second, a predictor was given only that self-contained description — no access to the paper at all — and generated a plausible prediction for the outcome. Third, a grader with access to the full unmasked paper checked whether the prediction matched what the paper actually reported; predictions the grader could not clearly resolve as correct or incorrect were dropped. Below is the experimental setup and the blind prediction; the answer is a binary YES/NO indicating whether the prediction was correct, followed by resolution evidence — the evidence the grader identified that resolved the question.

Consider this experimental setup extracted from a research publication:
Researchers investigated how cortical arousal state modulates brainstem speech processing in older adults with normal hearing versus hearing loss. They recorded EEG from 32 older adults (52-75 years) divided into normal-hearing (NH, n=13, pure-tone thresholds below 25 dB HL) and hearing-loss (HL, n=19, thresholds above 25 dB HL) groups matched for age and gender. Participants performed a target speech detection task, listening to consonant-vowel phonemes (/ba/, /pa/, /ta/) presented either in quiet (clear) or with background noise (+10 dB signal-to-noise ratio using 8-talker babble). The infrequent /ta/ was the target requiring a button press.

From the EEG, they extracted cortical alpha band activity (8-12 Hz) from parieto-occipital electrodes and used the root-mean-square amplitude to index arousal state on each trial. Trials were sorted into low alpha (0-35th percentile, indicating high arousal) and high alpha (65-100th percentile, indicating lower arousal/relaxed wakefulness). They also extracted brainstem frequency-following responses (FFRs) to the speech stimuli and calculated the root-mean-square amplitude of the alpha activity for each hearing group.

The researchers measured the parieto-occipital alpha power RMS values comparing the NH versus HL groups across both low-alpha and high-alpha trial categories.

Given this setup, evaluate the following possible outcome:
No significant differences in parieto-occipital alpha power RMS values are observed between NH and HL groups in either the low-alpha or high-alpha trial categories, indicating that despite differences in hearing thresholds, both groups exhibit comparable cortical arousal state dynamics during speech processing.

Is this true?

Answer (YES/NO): NO